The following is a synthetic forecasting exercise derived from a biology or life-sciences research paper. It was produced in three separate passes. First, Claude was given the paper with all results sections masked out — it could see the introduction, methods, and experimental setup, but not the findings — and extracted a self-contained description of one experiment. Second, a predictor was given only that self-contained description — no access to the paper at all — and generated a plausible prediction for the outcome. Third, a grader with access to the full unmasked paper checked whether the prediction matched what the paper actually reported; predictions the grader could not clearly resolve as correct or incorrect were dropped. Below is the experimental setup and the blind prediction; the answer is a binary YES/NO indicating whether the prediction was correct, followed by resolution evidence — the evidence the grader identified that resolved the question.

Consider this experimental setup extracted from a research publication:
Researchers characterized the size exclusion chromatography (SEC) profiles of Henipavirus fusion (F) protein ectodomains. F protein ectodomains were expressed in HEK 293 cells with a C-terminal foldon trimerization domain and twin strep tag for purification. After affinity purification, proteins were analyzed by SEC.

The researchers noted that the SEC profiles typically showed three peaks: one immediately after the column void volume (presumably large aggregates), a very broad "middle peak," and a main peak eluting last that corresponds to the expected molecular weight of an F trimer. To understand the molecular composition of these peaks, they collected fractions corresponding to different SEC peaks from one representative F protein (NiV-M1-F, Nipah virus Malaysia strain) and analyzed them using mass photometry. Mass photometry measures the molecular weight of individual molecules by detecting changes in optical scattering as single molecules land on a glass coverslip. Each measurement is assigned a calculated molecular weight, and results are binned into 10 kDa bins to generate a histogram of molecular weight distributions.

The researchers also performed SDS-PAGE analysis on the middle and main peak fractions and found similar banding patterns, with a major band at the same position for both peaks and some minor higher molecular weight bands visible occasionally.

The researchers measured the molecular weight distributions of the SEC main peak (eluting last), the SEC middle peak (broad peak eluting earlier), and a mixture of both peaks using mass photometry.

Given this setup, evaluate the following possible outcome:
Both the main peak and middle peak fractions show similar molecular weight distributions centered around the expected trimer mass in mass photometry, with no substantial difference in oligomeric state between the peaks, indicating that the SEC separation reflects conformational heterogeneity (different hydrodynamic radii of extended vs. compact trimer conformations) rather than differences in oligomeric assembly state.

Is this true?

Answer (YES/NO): NO